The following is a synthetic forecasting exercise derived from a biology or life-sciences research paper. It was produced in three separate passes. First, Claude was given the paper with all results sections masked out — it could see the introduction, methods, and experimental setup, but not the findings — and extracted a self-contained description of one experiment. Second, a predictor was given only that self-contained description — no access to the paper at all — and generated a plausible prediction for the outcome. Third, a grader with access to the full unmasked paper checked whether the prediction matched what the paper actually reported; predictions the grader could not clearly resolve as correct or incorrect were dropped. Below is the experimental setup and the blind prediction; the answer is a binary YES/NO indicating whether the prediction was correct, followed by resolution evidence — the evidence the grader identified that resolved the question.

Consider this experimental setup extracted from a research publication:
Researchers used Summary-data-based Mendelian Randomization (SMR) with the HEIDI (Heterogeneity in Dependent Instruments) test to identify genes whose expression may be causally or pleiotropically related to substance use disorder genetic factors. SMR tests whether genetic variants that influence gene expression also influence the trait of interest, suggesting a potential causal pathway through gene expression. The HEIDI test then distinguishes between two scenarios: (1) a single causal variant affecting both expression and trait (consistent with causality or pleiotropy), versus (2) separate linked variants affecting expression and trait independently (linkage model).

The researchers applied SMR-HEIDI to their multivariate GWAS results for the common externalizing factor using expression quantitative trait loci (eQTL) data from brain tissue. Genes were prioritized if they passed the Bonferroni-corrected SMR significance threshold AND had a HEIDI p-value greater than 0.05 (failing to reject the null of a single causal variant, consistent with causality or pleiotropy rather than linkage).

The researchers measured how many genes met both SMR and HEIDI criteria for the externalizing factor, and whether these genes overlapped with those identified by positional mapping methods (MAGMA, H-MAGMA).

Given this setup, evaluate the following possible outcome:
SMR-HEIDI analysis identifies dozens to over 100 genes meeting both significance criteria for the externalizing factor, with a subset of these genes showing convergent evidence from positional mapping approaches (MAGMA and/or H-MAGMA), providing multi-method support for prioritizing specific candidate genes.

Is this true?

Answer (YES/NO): YES